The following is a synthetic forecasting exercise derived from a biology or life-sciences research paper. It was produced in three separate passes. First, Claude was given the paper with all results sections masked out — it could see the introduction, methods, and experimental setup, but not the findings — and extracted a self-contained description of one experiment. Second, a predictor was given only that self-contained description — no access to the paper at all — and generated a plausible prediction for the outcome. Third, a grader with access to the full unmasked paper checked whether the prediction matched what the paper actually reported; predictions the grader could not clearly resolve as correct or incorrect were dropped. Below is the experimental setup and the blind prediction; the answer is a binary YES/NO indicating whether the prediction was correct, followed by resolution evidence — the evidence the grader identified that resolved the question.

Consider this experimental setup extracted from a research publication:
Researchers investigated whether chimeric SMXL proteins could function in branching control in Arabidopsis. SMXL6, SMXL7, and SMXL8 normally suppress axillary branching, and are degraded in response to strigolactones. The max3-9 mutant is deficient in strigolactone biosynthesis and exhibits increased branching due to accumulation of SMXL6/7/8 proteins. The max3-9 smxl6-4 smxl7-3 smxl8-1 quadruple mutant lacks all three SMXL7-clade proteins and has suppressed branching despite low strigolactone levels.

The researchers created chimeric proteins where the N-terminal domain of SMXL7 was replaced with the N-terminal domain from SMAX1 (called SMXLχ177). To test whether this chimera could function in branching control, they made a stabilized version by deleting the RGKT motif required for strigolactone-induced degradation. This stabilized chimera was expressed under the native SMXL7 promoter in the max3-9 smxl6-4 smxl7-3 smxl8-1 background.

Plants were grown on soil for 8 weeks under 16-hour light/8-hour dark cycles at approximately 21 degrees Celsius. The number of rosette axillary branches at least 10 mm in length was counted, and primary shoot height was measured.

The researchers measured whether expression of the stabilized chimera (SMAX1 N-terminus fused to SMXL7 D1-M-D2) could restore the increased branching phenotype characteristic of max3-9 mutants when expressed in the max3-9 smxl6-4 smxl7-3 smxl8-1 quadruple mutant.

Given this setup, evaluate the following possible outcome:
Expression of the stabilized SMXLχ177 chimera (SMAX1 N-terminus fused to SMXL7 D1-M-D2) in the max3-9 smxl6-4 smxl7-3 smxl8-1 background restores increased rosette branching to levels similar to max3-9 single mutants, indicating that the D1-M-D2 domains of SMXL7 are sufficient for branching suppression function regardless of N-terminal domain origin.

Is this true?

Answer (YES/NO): NO